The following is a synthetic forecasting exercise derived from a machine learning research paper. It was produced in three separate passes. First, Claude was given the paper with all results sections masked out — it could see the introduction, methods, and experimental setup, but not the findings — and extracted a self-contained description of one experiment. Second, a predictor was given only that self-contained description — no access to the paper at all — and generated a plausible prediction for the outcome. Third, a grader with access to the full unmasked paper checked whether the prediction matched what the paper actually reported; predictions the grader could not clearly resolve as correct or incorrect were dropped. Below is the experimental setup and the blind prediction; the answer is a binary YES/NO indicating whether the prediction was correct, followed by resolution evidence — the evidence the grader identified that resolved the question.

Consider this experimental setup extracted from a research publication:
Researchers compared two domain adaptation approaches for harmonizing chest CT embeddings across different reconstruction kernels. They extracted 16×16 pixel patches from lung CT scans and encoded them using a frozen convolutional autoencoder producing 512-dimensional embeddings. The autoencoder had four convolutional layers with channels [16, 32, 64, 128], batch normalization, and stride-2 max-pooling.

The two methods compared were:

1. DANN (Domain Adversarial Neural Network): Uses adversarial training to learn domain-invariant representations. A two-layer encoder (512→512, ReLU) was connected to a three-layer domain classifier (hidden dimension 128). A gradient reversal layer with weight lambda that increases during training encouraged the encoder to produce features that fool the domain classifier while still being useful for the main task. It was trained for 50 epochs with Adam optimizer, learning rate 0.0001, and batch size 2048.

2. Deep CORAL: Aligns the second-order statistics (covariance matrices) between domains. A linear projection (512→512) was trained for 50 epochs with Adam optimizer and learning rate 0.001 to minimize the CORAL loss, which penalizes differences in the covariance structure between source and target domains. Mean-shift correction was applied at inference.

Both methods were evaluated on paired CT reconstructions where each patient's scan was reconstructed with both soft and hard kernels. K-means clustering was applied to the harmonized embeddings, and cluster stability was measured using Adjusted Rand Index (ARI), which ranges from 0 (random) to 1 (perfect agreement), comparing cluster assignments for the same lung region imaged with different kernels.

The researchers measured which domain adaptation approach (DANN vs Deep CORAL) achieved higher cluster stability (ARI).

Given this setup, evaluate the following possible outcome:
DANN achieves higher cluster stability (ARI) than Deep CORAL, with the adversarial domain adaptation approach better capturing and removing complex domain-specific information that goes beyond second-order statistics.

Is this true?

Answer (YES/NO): NO